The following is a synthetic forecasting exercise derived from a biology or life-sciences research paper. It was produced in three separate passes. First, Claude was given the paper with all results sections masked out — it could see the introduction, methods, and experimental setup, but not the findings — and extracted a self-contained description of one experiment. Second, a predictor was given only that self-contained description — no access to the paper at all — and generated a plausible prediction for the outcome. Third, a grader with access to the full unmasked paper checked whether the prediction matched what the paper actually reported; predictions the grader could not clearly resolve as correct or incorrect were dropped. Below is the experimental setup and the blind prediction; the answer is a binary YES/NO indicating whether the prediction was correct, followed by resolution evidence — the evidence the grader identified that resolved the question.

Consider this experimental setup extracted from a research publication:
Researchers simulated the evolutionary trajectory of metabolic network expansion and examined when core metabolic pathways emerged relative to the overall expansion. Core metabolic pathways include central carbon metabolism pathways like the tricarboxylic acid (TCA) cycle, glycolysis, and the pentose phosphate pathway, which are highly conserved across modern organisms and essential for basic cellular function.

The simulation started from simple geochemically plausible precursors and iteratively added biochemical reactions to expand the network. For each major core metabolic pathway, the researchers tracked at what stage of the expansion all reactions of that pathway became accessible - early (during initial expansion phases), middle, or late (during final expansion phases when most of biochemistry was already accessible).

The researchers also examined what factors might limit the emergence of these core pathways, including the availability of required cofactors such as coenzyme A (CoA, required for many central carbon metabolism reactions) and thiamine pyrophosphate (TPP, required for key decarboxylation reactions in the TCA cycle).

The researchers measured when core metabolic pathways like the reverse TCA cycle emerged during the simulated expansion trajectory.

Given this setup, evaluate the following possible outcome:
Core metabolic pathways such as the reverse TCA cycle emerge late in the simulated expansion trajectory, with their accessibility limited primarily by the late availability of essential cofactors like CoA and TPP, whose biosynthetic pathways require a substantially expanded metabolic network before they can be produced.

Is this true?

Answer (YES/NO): YES